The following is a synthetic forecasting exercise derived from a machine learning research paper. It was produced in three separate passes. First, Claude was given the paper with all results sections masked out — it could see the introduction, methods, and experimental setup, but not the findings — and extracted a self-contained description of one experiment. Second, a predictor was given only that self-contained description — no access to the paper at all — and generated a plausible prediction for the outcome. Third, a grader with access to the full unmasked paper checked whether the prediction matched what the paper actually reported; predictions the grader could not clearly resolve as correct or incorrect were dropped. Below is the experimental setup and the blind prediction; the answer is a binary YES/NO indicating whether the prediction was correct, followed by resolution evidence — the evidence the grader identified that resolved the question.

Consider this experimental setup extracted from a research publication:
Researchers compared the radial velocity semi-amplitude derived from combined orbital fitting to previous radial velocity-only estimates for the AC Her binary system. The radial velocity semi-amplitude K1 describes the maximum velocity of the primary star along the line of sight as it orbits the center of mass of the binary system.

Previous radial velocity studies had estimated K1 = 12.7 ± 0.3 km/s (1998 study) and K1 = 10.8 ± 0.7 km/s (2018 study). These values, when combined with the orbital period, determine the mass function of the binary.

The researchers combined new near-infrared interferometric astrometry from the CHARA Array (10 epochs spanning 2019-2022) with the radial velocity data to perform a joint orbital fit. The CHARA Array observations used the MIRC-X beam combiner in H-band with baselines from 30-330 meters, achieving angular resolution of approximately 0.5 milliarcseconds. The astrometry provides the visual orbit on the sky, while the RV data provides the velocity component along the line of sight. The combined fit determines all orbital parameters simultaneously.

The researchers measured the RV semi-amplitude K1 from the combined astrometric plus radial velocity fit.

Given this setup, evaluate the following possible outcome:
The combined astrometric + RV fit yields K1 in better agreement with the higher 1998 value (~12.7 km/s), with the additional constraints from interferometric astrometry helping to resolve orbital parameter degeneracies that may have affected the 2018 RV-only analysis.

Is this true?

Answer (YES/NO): NO